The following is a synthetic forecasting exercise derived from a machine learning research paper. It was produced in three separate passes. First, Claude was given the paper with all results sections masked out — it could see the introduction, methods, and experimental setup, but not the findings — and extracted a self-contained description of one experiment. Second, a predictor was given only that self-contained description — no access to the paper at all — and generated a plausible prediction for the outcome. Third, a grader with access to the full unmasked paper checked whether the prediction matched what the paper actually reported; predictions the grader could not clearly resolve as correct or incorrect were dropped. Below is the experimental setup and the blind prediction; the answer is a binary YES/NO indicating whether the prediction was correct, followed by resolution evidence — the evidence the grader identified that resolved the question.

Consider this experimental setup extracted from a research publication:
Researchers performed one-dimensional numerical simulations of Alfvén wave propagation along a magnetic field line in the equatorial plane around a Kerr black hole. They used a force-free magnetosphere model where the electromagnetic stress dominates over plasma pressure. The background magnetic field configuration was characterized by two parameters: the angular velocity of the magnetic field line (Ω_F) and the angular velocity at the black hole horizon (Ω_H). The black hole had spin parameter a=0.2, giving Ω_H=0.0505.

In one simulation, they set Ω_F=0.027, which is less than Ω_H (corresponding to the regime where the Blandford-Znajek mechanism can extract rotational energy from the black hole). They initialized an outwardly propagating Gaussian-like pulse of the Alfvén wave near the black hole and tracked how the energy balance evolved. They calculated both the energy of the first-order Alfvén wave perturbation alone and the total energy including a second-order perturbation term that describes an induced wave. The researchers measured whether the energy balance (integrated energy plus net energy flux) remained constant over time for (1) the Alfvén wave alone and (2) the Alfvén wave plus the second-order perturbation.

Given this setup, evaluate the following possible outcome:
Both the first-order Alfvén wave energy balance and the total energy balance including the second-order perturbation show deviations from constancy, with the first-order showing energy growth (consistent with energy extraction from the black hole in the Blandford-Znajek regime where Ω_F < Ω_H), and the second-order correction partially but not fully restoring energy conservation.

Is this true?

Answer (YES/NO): NO